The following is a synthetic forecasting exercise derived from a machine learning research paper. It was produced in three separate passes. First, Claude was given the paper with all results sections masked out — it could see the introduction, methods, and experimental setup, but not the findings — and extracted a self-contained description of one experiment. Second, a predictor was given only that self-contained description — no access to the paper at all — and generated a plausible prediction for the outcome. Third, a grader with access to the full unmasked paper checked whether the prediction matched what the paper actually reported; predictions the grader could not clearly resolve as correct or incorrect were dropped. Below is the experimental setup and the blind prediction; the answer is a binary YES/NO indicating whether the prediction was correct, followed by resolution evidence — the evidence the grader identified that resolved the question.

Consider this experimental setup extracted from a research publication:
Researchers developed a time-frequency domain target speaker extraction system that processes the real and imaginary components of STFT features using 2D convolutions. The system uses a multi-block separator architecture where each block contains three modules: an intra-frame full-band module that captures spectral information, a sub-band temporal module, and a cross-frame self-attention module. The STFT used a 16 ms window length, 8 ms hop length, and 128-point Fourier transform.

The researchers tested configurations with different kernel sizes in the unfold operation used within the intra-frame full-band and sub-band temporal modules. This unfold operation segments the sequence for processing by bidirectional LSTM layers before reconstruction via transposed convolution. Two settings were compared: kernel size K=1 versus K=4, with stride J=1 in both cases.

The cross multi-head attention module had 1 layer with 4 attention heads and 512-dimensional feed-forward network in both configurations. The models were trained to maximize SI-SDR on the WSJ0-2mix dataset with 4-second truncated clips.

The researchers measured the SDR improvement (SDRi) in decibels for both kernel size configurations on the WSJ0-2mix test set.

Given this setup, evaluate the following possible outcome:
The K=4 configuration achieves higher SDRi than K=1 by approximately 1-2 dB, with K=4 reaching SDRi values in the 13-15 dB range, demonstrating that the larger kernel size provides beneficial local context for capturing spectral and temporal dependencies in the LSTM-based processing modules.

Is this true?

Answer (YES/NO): NO